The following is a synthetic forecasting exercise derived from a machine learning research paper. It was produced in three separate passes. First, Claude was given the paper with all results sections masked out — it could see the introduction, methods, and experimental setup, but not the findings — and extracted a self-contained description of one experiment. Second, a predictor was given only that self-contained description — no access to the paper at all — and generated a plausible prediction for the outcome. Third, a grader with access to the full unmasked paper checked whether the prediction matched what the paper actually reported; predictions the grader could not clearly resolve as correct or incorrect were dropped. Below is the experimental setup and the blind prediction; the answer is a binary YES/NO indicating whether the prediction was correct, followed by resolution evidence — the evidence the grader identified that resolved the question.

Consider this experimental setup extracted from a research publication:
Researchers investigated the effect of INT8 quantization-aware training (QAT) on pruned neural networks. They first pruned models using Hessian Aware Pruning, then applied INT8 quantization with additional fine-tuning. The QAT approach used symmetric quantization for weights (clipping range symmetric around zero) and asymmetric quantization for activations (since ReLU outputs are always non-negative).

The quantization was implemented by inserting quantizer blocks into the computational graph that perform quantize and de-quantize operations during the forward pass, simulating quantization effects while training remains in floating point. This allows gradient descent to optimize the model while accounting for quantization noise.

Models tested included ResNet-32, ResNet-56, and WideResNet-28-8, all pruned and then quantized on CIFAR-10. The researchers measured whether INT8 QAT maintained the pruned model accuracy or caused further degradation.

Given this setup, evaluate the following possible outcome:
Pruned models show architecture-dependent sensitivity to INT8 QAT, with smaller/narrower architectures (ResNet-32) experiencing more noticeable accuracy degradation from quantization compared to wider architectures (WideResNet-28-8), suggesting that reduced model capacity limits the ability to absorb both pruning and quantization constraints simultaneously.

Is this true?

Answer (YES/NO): NO